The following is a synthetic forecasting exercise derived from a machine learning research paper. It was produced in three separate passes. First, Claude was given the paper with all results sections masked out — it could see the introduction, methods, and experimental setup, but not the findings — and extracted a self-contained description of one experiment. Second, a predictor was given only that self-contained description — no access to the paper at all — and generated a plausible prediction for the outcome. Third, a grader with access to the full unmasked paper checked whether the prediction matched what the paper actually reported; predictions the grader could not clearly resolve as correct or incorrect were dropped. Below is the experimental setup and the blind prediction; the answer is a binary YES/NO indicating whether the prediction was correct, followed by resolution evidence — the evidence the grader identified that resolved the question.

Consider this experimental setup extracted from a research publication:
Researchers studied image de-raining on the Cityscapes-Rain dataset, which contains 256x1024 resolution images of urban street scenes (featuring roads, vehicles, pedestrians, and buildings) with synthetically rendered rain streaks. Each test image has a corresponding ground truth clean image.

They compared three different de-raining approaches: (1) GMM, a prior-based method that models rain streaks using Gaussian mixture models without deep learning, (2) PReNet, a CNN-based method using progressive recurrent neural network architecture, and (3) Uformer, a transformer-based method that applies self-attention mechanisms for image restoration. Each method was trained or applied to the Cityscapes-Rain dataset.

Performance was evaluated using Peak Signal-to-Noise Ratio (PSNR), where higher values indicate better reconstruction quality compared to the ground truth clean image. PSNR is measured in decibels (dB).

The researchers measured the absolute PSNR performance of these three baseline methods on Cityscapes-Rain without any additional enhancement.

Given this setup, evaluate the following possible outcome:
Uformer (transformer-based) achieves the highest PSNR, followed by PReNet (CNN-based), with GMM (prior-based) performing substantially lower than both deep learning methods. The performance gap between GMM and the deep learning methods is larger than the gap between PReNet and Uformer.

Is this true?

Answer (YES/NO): NO